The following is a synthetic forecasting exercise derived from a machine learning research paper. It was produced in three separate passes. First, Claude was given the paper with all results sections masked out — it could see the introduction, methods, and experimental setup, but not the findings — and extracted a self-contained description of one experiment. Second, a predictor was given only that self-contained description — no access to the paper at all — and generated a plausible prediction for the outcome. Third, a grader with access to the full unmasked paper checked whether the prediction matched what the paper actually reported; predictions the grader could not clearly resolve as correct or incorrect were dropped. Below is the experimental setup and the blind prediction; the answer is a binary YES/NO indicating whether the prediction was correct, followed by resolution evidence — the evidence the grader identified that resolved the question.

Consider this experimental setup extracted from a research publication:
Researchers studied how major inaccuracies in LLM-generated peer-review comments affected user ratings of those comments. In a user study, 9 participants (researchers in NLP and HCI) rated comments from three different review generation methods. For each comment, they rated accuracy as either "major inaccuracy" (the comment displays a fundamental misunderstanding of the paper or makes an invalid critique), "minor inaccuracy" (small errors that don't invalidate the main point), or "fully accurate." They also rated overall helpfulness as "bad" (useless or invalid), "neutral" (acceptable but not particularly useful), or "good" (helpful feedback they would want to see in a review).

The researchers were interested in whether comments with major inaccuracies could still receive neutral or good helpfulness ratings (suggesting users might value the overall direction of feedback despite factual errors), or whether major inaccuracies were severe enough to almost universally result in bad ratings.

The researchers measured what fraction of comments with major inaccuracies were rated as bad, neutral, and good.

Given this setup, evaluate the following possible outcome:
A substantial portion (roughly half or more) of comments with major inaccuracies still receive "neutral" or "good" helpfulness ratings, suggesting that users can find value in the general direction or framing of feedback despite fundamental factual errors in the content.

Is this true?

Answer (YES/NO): NO